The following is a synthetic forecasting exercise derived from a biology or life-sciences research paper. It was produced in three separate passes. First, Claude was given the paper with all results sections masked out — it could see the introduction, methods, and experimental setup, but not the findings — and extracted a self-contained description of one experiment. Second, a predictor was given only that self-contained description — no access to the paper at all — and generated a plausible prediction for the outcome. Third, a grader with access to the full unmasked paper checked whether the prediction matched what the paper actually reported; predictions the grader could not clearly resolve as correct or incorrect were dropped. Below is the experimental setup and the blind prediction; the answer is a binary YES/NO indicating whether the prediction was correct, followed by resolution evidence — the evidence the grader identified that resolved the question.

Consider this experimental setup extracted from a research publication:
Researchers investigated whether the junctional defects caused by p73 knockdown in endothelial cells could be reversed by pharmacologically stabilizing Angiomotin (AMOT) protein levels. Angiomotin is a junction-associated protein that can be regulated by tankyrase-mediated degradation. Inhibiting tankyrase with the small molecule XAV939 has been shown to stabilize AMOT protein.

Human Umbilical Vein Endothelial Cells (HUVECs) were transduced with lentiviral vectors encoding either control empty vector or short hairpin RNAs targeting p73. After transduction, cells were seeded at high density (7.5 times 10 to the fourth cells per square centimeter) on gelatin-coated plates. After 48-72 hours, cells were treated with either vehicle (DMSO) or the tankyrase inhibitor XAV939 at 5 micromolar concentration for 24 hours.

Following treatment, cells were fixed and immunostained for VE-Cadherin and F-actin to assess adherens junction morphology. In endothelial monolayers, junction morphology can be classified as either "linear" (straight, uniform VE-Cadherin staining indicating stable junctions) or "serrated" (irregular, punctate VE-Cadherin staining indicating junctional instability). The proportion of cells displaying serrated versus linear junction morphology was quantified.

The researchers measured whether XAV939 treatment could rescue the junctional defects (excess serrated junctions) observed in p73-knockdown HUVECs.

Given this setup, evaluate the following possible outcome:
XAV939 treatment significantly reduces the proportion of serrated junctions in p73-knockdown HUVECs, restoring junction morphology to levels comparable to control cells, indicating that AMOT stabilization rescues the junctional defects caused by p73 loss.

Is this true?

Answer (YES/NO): YES